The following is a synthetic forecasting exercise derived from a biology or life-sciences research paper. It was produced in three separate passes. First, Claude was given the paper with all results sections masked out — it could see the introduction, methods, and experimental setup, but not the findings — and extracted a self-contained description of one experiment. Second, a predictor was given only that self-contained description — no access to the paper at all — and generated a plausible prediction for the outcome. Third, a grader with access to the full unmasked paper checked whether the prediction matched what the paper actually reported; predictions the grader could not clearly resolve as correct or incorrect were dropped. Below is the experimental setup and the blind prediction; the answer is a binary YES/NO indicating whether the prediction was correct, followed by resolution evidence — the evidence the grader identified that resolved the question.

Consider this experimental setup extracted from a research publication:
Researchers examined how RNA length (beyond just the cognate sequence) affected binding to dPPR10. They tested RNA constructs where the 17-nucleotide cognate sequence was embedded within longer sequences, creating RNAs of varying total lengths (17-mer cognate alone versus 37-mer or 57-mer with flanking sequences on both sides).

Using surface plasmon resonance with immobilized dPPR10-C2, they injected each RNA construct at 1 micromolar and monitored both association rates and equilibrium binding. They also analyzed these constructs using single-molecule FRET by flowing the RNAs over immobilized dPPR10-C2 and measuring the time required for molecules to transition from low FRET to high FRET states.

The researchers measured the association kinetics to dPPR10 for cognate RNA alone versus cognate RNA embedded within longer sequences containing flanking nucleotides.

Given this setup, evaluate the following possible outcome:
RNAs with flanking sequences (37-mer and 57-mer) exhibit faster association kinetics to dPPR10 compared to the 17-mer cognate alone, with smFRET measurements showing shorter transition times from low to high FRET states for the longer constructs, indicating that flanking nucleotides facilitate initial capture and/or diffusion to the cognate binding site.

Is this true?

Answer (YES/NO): NO